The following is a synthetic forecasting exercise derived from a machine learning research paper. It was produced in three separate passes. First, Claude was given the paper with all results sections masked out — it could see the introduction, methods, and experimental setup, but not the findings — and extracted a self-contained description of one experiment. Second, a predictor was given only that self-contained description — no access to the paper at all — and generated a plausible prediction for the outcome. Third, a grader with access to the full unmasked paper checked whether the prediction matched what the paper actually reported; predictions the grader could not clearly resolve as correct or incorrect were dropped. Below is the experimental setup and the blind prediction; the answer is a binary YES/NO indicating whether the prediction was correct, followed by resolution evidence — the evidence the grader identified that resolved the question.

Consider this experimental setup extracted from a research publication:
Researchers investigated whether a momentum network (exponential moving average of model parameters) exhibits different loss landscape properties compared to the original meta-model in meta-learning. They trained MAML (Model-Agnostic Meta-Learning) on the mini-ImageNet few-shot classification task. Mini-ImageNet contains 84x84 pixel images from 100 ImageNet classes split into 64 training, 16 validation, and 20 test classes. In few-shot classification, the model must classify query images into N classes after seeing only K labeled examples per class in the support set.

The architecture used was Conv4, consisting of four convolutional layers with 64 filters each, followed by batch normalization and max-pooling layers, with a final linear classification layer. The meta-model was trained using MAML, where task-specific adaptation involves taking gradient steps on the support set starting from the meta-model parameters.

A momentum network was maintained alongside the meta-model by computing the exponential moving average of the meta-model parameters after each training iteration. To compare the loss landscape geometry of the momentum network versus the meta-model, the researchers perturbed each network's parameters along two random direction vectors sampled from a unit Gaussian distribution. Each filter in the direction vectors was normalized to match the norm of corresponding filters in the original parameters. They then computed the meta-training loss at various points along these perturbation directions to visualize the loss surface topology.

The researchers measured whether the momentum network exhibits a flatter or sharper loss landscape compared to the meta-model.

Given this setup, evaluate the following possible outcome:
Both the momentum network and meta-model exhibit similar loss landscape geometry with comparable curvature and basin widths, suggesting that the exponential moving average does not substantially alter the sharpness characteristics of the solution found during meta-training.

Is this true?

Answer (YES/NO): NO